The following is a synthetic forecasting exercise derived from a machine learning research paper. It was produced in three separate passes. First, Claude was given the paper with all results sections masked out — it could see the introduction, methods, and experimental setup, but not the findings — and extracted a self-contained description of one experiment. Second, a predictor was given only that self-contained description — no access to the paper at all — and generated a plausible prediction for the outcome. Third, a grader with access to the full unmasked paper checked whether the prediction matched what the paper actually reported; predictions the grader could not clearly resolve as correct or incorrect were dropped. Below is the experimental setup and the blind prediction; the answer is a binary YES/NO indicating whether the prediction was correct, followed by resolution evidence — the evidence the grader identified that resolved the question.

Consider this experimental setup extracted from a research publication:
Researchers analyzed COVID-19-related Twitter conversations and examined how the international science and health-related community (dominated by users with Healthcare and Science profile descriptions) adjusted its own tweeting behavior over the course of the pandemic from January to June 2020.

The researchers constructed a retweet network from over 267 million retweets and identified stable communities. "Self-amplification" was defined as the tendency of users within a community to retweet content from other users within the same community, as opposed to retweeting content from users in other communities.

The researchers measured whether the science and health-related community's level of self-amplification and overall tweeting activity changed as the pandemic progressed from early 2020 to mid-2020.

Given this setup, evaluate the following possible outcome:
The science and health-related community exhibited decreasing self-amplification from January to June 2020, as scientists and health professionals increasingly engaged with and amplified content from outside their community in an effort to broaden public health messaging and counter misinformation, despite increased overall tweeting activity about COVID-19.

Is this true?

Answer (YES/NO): NO